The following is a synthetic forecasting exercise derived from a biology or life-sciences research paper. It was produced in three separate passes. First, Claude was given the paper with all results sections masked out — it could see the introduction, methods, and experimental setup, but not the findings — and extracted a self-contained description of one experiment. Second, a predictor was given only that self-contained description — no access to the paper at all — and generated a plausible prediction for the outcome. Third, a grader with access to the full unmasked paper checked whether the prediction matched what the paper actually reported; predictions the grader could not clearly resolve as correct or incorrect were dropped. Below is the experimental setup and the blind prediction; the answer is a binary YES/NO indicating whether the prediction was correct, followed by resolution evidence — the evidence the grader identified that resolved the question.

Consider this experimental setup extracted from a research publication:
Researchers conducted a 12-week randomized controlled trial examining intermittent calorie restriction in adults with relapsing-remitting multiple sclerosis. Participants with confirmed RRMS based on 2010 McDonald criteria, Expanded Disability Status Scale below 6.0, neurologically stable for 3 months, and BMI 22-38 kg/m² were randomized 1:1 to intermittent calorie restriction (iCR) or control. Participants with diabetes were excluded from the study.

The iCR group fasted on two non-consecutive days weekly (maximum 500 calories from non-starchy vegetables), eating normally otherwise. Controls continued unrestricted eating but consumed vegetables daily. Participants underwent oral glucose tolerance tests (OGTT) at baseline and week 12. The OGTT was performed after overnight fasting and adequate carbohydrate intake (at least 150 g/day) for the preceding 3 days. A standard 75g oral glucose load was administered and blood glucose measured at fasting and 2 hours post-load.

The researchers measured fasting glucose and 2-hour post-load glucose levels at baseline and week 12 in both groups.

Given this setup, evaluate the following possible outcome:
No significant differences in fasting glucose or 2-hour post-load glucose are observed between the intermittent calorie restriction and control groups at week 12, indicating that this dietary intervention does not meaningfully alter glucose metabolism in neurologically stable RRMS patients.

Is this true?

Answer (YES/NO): YES